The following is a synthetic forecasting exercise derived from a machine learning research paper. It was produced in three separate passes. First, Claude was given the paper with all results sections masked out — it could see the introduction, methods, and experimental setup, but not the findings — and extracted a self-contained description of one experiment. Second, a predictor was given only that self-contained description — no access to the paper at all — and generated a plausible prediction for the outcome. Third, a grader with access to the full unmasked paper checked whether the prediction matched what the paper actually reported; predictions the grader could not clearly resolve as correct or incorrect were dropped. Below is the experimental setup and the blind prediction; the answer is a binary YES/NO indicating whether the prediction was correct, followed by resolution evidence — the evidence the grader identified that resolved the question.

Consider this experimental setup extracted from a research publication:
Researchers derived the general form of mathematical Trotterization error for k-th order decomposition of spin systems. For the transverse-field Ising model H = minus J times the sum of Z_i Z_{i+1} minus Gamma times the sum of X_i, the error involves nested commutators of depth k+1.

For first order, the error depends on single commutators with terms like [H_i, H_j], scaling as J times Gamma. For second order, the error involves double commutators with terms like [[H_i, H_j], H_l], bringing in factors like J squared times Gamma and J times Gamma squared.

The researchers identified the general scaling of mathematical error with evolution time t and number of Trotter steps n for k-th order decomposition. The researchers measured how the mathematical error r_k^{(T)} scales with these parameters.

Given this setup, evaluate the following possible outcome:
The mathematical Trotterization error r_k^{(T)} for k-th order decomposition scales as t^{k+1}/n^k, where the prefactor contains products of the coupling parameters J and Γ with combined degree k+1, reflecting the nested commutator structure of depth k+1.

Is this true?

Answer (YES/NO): YES